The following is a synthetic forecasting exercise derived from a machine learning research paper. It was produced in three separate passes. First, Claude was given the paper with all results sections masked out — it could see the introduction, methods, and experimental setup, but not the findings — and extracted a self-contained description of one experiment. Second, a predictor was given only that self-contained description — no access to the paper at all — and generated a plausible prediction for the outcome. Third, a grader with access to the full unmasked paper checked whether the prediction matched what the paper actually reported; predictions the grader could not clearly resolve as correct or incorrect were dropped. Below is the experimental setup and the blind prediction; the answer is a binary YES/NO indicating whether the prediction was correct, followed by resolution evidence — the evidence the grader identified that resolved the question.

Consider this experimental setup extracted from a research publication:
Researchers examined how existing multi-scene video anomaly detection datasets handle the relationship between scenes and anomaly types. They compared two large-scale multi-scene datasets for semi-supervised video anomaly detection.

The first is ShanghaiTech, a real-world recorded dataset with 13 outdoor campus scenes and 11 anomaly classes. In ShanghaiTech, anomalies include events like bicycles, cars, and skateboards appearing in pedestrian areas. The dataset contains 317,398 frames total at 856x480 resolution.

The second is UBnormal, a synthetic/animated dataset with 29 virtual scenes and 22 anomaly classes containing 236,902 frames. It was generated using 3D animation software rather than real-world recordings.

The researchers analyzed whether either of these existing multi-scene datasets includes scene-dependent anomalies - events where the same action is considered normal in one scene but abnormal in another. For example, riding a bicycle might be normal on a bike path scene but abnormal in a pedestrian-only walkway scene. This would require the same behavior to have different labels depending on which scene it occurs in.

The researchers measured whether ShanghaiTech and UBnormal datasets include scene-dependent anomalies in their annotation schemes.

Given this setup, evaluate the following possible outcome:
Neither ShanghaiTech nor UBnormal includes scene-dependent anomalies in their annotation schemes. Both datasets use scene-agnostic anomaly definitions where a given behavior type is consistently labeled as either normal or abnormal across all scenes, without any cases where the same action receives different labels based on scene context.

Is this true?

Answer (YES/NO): YES